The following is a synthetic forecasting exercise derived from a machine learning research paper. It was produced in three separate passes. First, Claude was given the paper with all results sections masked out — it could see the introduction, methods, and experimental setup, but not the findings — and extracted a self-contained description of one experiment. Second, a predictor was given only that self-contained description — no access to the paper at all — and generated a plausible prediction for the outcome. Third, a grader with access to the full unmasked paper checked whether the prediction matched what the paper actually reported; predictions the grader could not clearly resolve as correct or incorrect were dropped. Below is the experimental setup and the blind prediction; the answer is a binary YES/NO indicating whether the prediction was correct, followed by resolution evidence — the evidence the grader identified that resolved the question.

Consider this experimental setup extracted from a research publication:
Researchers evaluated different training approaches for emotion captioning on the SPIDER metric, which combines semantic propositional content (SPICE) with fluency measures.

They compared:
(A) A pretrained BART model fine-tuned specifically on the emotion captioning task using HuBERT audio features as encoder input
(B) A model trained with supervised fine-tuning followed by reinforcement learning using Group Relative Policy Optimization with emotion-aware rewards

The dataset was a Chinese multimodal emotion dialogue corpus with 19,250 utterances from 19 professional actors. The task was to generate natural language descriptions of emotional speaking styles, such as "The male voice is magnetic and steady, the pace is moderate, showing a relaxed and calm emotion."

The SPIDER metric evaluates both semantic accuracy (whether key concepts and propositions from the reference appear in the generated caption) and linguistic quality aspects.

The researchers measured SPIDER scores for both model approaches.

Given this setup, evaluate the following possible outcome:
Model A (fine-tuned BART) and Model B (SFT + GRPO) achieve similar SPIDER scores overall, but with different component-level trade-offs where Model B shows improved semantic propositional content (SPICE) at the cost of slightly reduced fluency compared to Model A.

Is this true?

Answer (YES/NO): NO